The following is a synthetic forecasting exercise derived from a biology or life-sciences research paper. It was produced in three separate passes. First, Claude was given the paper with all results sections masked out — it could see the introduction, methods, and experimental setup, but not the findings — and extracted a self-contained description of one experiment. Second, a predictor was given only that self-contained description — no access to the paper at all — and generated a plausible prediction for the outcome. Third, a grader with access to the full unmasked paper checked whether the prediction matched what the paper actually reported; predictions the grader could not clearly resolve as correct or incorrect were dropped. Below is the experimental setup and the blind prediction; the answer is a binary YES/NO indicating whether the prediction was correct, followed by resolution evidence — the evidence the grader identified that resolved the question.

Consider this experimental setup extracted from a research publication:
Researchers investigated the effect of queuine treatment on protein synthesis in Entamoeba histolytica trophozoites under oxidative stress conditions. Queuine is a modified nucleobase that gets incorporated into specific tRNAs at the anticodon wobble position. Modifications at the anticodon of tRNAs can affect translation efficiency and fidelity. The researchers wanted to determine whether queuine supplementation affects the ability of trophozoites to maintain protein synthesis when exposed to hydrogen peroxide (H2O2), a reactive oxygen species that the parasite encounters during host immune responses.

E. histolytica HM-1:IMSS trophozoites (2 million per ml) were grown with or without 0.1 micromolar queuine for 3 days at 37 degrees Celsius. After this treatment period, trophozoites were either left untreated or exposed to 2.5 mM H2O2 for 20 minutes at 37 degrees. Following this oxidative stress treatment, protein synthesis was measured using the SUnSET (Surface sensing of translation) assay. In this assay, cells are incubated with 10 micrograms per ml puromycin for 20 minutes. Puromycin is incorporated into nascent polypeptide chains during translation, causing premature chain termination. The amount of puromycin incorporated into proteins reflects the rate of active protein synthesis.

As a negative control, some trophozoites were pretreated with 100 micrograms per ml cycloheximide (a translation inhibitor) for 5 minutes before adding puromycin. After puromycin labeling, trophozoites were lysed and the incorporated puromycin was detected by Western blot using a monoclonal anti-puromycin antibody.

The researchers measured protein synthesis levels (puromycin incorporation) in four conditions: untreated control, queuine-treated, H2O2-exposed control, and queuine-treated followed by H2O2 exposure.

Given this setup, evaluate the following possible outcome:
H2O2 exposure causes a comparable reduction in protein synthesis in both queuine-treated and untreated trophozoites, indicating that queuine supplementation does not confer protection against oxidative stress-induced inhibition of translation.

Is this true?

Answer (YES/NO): NO